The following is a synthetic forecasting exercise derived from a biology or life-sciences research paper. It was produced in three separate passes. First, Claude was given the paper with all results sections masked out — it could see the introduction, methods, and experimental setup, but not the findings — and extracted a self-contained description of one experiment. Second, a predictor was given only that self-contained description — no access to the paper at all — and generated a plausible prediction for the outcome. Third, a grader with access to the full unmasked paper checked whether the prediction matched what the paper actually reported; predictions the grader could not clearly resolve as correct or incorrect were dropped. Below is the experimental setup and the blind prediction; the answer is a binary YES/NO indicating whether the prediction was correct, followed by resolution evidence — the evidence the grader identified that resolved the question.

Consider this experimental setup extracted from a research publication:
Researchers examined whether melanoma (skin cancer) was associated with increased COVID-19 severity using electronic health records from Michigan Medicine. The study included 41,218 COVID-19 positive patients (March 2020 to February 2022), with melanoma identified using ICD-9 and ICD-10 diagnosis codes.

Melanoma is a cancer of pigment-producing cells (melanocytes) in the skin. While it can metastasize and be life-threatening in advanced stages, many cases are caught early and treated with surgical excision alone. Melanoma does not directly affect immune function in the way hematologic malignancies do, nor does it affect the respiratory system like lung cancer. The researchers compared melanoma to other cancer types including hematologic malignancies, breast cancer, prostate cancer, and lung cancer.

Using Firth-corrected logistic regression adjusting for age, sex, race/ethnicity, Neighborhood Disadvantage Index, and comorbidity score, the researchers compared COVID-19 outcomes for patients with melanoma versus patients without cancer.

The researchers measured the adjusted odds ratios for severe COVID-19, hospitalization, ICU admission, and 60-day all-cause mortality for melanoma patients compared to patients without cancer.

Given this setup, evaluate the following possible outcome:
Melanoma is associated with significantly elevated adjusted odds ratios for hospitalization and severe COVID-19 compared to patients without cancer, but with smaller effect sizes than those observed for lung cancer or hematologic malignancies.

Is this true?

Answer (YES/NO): NO